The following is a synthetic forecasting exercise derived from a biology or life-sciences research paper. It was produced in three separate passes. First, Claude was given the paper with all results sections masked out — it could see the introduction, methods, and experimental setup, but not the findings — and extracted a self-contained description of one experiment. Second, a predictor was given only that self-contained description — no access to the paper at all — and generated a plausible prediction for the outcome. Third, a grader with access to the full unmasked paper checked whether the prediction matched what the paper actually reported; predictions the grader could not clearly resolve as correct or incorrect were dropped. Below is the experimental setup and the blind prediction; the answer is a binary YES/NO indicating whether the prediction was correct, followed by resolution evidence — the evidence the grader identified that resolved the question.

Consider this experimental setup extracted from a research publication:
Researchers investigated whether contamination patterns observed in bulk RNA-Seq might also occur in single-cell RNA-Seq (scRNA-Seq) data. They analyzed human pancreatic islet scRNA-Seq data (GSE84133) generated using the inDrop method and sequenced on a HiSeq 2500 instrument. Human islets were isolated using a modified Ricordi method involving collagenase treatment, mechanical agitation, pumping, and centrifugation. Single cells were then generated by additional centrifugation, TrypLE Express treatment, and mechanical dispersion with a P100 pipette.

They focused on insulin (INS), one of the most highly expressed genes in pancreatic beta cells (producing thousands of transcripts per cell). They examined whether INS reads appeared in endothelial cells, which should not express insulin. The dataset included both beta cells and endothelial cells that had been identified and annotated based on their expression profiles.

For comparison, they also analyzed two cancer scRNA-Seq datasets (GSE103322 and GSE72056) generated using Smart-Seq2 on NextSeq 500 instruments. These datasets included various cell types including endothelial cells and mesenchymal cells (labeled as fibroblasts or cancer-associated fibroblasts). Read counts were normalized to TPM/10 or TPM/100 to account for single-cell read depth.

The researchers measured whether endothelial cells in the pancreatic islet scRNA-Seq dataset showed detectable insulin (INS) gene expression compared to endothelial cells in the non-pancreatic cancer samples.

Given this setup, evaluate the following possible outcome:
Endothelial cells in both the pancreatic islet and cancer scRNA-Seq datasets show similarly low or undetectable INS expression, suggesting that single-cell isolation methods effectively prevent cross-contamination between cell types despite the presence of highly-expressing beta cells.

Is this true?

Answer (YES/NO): NO